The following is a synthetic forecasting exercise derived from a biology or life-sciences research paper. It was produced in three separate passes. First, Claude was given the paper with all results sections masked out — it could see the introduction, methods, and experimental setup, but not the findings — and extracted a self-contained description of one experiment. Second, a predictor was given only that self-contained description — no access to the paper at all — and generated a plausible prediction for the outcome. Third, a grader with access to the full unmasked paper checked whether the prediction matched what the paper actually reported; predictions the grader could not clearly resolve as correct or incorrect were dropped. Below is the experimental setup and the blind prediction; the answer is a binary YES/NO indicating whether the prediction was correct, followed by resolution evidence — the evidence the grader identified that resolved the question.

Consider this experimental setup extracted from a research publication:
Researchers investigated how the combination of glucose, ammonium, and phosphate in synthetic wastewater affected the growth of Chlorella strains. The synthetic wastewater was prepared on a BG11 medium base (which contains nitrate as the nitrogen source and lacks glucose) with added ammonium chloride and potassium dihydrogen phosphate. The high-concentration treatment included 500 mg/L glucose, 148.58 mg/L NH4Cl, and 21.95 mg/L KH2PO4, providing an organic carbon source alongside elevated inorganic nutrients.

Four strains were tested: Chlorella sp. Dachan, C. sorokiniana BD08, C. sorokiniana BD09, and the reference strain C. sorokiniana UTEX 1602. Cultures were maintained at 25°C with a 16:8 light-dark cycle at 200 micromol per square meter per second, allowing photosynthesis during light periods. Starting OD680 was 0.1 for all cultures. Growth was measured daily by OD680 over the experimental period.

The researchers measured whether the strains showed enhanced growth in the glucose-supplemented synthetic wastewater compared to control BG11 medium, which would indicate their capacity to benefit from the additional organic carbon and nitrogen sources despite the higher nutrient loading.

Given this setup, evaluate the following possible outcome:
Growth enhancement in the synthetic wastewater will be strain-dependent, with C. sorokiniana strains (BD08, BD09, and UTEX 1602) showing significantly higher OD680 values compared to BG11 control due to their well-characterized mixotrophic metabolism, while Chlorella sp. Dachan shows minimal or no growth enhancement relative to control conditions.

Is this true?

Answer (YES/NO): NO